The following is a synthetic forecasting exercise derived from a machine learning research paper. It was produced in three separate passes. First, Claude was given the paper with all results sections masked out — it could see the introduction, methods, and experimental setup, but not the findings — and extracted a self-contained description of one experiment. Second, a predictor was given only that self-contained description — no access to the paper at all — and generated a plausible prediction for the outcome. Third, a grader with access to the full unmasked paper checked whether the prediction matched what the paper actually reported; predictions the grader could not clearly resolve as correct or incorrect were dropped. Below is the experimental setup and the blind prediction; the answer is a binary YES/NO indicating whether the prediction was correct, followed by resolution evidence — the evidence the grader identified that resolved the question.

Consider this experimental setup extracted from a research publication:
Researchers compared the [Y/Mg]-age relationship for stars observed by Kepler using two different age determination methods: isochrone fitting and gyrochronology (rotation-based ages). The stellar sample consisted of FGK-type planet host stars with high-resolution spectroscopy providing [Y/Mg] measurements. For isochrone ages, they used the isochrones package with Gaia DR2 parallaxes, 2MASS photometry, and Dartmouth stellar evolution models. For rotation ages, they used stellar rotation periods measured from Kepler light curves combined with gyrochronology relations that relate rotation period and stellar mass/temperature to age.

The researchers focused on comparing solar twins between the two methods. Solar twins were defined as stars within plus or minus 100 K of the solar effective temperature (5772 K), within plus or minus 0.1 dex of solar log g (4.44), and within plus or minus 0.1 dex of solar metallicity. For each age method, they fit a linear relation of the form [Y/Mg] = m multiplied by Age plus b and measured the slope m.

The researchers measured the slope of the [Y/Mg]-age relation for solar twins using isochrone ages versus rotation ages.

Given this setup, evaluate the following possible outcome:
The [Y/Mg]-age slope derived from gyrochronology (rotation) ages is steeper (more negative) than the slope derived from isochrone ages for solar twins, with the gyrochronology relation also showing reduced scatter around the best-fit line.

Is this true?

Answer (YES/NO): NO